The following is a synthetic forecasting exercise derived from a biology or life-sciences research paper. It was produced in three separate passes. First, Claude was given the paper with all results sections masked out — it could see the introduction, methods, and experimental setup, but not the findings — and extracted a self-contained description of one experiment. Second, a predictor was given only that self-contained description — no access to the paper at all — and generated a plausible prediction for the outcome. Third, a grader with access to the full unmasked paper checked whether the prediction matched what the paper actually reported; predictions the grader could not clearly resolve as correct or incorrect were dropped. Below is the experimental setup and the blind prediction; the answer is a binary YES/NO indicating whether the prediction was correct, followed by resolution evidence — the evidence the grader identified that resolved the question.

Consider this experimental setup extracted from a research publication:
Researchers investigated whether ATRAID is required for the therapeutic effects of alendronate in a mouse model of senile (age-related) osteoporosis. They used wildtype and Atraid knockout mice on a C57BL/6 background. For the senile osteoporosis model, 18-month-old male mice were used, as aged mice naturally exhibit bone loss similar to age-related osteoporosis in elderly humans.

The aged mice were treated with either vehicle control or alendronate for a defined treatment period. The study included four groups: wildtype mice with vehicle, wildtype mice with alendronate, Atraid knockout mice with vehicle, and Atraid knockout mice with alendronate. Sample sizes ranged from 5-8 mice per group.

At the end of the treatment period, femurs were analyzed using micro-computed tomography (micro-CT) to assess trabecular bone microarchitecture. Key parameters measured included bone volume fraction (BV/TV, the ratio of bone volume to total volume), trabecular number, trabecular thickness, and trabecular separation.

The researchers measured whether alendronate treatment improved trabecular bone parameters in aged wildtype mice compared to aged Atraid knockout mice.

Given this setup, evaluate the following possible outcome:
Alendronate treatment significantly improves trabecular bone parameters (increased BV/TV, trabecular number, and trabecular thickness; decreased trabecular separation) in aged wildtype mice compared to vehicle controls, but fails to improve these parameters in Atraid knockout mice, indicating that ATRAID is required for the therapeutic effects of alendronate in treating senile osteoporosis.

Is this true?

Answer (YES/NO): NO